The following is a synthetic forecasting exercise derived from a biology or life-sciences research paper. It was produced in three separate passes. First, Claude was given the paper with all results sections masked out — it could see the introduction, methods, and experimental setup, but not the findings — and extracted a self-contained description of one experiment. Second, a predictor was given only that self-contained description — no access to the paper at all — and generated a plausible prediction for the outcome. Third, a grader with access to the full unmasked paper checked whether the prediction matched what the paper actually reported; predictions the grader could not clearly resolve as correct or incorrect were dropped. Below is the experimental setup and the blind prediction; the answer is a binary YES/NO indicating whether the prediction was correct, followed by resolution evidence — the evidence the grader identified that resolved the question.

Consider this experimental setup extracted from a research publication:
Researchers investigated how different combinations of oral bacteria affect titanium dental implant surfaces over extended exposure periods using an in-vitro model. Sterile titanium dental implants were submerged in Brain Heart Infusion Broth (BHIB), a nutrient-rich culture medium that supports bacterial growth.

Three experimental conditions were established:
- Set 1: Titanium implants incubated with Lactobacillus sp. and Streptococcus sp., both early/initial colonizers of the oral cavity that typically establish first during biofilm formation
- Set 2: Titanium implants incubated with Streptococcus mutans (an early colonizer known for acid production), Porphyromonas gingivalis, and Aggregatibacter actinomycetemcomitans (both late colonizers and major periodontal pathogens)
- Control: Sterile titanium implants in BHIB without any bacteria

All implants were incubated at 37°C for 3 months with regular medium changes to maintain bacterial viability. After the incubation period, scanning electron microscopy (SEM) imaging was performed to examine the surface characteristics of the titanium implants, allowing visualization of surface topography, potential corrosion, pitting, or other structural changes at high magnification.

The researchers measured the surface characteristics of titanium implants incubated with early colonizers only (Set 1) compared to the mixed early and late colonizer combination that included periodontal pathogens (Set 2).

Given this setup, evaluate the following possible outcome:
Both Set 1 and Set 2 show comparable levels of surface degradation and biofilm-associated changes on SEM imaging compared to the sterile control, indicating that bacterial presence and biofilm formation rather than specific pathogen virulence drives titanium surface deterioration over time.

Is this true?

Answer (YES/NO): NO